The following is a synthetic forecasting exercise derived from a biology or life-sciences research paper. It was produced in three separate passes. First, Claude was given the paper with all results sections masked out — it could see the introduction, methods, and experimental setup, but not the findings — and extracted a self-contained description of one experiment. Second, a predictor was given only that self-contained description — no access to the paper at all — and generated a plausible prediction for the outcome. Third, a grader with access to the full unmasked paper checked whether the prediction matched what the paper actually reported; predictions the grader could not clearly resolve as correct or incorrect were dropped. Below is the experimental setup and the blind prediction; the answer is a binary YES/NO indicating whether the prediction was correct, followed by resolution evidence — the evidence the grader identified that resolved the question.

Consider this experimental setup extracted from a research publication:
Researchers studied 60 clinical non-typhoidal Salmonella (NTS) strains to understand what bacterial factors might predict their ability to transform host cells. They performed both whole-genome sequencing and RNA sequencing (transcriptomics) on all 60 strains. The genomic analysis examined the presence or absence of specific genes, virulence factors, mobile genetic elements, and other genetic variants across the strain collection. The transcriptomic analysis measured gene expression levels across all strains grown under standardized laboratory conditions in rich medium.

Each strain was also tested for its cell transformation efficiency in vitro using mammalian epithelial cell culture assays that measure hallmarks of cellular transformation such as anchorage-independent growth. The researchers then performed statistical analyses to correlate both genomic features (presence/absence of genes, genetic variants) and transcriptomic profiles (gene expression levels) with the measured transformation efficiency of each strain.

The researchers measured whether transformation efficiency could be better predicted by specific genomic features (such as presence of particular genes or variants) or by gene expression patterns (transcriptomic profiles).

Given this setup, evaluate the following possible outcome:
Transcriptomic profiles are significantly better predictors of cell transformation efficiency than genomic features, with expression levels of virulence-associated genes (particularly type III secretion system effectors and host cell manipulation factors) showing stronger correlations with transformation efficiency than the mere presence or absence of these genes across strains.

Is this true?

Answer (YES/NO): NO